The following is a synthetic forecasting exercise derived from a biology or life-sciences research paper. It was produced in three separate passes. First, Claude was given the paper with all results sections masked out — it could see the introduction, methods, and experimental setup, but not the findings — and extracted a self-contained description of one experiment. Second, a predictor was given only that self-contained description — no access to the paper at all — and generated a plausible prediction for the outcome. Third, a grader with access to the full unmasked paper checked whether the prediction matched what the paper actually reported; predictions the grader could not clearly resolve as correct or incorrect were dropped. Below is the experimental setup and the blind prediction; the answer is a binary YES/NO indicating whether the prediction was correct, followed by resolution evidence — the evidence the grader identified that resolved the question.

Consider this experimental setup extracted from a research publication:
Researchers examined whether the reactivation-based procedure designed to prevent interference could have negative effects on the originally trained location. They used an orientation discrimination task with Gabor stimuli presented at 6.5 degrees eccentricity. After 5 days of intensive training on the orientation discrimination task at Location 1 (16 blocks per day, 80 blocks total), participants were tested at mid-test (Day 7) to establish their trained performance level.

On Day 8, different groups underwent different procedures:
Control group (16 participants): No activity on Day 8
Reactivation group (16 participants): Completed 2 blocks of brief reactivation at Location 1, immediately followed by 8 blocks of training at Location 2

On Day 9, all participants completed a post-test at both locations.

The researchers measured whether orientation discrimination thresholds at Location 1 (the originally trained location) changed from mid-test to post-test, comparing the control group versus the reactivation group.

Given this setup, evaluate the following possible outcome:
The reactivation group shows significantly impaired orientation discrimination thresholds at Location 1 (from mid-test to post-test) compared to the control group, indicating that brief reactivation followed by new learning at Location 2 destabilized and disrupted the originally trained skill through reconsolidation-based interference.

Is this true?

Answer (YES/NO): NO